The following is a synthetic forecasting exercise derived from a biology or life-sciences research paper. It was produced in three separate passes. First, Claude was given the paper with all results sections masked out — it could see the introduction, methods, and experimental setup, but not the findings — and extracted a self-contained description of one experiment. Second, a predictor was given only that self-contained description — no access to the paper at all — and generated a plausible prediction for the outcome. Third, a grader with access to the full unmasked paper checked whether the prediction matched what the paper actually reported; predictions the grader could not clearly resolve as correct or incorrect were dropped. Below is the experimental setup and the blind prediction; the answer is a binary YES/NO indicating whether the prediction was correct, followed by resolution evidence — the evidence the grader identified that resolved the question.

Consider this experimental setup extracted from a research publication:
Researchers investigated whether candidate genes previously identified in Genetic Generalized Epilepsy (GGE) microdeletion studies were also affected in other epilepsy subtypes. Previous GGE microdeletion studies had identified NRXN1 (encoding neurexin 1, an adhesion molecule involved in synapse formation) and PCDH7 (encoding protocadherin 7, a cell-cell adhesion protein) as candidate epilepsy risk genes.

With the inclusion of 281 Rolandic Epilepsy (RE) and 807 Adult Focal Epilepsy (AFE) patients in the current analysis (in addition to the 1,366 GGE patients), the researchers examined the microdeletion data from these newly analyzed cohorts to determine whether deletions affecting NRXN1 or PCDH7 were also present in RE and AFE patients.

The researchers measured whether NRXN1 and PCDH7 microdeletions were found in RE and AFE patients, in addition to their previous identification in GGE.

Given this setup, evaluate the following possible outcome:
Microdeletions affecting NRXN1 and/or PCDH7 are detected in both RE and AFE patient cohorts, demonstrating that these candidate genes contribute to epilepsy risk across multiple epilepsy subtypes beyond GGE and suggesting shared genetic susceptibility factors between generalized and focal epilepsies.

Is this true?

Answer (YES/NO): YES